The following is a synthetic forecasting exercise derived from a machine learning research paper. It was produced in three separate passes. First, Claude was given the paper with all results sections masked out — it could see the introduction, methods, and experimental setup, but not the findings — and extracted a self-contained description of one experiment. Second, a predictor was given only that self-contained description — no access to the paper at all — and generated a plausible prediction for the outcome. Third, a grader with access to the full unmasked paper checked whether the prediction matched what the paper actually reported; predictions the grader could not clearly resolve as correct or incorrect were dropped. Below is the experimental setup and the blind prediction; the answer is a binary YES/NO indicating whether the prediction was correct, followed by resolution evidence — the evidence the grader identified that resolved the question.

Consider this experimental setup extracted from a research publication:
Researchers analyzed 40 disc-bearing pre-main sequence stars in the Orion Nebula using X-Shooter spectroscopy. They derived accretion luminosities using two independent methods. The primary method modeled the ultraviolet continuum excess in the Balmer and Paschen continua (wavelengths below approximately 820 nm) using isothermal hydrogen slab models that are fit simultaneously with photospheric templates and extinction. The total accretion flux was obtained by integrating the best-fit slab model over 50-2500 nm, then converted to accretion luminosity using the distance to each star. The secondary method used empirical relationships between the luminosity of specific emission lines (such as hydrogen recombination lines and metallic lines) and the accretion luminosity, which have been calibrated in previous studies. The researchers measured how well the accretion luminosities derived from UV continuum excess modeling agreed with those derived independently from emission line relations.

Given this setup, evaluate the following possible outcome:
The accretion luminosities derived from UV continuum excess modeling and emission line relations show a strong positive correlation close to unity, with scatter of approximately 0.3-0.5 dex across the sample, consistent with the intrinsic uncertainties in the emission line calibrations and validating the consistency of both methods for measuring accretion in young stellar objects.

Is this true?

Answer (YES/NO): YES